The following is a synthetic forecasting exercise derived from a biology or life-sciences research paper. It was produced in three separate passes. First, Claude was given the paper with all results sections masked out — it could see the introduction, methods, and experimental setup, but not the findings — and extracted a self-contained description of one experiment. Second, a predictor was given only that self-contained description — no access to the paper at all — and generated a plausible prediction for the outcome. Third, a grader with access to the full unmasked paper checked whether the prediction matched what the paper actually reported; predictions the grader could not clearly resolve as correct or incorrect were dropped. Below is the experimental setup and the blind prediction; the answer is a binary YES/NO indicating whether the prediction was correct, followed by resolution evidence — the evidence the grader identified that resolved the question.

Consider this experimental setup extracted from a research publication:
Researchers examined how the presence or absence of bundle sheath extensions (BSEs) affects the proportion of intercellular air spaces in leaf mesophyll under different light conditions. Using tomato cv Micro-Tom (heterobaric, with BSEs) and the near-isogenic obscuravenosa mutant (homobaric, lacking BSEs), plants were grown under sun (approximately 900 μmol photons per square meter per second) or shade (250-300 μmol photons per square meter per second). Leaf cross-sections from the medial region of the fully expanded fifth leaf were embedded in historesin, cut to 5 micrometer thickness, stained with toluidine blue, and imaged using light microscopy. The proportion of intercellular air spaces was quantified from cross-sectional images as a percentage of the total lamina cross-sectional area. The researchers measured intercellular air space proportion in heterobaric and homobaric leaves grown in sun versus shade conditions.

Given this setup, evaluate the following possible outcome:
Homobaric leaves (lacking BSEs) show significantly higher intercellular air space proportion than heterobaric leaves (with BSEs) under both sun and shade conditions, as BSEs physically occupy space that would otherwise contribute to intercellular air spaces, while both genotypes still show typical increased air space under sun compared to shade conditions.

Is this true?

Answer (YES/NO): NO